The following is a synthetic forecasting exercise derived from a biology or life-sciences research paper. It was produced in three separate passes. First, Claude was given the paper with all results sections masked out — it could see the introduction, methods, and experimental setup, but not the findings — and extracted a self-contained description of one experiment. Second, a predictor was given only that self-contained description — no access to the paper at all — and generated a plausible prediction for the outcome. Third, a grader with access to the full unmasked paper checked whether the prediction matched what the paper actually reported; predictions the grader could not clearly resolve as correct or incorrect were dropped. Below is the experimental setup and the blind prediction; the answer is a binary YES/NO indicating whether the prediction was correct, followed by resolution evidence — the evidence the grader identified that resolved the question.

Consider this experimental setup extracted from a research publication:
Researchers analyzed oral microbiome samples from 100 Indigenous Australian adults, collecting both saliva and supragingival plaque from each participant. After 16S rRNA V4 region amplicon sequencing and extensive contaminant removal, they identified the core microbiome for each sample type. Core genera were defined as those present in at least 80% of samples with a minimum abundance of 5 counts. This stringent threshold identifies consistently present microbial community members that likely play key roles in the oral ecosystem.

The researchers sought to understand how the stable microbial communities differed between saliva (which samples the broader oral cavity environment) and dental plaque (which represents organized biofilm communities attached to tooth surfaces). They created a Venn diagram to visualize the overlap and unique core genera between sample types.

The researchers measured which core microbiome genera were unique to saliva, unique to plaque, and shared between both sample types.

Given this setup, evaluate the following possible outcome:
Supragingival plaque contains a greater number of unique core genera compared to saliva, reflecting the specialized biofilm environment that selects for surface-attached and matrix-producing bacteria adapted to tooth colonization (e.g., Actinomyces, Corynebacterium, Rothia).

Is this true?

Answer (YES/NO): NO